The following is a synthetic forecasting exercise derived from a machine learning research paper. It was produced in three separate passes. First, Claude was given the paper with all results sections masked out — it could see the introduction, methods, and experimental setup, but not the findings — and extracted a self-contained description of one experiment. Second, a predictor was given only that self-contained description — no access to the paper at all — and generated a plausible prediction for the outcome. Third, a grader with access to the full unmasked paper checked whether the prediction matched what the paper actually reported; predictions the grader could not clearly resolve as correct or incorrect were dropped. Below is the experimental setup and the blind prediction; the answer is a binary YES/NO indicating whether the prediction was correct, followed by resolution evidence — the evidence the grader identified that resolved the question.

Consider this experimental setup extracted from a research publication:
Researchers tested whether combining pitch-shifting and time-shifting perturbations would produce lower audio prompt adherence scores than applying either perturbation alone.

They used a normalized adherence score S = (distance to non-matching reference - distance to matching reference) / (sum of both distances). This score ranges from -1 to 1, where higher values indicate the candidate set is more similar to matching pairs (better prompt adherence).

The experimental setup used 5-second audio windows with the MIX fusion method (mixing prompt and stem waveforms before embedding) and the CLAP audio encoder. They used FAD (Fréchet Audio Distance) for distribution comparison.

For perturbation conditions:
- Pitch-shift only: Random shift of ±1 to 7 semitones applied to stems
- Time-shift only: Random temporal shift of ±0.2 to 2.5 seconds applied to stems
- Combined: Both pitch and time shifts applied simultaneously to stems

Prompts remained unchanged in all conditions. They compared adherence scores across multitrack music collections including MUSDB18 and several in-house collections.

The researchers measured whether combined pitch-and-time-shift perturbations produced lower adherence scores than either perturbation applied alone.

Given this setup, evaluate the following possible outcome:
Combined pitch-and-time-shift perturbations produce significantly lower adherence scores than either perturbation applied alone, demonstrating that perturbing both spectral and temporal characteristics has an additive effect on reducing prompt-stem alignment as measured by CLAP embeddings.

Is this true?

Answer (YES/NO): NO